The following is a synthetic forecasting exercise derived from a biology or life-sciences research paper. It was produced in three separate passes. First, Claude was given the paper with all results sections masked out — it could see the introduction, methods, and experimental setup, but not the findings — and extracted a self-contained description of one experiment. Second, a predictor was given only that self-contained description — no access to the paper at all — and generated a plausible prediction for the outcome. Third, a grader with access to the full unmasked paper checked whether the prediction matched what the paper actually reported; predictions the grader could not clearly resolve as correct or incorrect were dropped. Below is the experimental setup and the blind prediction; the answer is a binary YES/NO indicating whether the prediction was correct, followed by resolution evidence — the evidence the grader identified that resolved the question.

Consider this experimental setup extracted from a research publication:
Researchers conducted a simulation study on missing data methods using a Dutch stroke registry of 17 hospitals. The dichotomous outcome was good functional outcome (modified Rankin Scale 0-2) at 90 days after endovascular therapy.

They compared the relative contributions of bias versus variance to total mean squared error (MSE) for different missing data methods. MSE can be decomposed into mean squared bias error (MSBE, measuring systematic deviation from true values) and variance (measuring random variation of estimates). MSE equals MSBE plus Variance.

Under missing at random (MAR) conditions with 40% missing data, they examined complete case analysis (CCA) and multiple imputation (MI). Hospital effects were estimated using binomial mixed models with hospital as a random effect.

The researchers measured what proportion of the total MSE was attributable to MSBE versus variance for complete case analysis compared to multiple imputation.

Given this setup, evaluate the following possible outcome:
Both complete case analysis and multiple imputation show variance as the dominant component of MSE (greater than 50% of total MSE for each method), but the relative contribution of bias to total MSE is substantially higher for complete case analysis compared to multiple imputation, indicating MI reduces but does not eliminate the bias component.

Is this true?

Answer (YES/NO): NO